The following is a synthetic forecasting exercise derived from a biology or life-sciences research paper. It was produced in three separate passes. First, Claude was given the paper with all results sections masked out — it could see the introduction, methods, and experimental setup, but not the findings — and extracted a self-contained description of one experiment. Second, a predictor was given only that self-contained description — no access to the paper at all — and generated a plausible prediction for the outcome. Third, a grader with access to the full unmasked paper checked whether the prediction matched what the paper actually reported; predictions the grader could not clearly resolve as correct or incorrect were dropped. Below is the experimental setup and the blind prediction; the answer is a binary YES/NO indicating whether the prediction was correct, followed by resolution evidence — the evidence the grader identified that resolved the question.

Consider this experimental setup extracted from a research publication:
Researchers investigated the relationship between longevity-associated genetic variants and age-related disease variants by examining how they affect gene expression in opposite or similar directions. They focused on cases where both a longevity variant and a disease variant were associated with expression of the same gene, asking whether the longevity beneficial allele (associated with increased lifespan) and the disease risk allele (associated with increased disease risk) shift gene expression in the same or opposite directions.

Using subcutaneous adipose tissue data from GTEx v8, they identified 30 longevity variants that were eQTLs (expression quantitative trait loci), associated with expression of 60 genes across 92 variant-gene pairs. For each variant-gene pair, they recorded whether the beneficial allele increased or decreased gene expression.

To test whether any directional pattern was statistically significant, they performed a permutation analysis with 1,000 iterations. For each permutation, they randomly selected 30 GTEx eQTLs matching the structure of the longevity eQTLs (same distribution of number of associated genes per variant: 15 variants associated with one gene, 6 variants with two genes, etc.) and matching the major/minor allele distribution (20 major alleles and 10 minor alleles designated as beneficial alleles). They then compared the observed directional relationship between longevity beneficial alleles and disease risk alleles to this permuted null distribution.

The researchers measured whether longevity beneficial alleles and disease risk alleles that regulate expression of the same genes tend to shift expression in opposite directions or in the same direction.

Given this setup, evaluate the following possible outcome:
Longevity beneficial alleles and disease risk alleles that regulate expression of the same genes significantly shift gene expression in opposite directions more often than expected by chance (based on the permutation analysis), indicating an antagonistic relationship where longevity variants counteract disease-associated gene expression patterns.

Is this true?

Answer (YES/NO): YES